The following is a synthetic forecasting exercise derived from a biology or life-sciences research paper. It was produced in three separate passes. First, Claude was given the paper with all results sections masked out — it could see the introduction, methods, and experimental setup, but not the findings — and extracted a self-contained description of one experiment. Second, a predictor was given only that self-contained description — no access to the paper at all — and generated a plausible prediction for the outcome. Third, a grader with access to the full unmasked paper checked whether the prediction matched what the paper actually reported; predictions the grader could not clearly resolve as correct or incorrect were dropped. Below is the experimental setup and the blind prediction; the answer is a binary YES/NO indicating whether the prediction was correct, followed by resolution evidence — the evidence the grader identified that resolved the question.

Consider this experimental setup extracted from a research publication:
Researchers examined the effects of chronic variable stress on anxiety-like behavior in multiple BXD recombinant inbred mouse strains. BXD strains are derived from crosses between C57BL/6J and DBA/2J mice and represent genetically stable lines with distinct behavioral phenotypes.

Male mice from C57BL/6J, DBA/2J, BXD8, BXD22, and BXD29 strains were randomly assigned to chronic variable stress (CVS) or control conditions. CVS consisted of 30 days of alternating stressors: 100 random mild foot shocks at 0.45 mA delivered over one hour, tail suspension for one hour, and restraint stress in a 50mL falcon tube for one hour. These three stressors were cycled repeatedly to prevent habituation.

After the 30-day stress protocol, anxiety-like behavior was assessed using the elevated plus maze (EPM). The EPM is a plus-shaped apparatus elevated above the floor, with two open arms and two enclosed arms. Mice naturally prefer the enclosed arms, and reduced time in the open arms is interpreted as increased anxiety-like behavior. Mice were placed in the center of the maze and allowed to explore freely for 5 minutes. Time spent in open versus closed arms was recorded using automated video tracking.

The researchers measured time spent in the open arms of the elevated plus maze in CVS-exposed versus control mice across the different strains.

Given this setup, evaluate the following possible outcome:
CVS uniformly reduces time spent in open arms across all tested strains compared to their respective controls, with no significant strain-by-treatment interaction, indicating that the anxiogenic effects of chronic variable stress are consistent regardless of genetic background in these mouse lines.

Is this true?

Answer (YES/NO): NO